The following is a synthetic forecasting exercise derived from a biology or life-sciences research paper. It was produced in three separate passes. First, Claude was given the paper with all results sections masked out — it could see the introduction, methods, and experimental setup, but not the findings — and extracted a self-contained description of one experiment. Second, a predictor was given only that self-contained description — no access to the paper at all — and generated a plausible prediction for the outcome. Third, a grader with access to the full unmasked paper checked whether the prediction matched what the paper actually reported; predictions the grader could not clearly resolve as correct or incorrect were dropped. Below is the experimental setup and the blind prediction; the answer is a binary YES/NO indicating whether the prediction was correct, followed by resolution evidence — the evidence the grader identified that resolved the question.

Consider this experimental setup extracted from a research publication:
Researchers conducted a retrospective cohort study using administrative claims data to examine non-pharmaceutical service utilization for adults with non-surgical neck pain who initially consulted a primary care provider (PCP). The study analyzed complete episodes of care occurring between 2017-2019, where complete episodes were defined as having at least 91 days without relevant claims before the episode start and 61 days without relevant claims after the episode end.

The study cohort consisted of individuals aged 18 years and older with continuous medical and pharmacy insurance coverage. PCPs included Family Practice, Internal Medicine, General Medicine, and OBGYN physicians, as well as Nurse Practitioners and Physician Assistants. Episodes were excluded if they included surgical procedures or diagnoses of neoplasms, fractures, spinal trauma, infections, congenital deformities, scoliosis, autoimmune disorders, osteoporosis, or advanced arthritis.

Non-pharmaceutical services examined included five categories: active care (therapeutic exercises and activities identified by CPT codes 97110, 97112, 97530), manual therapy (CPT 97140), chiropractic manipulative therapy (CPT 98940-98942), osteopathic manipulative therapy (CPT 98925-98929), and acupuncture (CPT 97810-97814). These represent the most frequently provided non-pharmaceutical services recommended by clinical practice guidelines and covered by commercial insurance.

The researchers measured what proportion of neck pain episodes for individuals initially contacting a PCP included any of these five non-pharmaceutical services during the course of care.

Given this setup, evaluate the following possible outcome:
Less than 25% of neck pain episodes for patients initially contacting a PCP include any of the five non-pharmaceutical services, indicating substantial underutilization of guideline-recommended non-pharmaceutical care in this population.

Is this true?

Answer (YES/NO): YES